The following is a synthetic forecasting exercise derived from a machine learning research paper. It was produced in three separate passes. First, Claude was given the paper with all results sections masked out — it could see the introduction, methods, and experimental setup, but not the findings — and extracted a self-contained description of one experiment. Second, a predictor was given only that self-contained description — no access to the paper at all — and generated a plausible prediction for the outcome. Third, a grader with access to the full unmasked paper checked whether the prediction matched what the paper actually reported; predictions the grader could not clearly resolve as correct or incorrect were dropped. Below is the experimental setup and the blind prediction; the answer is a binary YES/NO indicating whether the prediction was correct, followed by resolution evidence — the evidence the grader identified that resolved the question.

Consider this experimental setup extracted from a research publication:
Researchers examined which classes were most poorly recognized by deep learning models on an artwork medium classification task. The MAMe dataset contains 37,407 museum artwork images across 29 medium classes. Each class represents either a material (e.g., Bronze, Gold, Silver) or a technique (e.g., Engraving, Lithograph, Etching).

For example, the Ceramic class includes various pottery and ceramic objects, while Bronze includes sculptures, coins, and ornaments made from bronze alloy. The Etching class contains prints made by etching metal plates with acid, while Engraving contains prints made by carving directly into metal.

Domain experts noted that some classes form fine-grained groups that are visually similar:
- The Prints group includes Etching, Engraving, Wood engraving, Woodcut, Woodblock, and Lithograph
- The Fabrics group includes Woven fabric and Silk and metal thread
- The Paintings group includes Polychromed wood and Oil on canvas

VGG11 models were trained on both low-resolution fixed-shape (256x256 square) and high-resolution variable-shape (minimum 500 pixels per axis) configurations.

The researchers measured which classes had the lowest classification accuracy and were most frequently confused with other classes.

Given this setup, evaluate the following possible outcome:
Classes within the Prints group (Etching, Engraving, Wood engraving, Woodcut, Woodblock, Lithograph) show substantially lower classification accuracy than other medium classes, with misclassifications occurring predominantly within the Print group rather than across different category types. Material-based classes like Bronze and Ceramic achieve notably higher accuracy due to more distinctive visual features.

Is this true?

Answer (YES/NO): NO